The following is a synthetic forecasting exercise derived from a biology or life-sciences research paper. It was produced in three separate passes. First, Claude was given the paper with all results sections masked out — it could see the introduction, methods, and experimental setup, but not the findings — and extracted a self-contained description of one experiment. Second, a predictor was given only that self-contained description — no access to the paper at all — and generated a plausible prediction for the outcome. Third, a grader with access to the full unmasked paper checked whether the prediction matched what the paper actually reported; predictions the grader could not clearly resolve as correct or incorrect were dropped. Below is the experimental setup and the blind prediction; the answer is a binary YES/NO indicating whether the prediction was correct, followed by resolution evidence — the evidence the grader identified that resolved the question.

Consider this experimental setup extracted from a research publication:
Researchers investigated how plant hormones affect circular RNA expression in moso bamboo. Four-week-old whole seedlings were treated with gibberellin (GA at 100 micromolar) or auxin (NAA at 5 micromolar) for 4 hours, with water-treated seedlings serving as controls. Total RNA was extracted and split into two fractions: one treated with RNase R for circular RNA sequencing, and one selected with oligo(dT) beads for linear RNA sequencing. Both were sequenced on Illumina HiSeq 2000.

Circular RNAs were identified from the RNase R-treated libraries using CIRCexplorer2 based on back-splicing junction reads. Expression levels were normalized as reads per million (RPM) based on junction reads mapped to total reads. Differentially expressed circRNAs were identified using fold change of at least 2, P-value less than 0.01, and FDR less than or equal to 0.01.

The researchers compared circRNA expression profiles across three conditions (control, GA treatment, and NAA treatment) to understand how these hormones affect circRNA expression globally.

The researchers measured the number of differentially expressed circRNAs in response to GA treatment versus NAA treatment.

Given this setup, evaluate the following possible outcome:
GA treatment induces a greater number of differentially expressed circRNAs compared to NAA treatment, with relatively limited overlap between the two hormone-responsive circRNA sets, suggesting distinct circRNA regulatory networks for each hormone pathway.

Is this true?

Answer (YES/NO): NO